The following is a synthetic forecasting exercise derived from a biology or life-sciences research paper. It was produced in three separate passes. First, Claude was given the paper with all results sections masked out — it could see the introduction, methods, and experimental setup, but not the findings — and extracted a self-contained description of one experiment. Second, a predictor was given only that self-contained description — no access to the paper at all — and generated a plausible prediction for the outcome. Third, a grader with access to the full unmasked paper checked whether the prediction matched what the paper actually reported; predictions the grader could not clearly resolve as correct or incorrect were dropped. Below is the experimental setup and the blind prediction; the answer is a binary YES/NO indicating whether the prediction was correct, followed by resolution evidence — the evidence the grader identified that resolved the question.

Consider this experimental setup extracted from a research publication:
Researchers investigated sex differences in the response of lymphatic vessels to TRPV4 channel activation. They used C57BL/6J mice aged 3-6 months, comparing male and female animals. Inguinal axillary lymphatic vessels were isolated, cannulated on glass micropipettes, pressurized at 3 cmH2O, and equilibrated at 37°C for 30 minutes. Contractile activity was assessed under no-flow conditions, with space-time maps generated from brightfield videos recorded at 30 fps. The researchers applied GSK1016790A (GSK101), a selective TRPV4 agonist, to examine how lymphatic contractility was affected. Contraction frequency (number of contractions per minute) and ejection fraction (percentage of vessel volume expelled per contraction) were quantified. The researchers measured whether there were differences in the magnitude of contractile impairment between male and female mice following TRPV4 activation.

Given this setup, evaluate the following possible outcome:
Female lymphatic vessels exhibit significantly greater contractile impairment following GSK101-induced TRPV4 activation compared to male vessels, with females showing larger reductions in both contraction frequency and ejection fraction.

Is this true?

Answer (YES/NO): NO